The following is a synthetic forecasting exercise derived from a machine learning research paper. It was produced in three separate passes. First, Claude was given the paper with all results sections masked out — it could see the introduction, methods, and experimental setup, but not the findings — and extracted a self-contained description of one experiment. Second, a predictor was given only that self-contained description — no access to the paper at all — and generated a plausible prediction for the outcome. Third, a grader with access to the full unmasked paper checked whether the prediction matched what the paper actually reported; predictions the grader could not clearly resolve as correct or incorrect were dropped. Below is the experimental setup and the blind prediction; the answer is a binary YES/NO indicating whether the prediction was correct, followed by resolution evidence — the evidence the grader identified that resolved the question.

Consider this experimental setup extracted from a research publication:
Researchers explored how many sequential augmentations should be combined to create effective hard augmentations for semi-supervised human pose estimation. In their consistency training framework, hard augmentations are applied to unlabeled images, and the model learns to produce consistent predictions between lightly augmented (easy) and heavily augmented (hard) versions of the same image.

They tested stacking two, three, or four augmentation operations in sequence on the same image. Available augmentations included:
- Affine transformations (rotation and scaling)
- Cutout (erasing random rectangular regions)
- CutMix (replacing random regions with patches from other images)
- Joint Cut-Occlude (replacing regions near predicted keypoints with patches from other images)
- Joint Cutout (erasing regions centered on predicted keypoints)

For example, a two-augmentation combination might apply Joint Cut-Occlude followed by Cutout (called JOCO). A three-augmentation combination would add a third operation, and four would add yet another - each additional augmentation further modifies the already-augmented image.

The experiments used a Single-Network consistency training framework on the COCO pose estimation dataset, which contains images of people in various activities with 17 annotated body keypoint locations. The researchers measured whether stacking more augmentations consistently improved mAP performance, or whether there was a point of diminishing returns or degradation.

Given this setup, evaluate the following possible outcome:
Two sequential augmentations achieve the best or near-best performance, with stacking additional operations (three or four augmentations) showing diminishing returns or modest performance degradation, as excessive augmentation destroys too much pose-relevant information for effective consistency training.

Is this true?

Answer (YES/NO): YES